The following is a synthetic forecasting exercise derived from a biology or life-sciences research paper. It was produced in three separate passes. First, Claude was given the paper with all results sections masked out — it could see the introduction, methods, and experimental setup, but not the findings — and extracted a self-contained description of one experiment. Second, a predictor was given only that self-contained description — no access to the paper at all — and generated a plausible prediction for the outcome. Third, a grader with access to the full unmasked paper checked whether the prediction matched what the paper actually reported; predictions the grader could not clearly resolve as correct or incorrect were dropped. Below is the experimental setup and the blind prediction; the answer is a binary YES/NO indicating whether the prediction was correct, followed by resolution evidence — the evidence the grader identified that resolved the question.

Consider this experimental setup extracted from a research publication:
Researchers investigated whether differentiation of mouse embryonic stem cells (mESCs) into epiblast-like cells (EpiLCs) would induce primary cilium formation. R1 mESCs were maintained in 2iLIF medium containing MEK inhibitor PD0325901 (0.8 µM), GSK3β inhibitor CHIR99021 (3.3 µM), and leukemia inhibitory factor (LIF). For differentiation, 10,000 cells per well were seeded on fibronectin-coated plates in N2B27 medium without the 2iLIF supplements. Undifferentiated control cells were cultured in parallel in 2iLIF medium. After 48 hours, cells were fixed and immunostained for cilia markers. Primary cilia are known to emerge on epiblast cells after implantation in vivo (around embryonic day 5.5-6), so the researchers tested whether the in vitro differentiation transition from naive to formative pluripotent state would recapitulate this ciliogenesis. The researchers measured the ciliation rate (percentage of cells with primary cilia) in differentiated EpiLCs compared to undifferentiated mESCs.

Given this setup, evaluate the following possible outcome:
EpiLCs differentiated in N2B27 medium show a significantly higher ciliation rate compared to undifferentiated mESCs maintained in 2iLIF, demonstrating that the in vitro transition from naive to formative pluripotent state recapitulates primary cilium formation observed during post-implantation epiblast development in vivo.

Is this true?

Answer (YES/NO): NO